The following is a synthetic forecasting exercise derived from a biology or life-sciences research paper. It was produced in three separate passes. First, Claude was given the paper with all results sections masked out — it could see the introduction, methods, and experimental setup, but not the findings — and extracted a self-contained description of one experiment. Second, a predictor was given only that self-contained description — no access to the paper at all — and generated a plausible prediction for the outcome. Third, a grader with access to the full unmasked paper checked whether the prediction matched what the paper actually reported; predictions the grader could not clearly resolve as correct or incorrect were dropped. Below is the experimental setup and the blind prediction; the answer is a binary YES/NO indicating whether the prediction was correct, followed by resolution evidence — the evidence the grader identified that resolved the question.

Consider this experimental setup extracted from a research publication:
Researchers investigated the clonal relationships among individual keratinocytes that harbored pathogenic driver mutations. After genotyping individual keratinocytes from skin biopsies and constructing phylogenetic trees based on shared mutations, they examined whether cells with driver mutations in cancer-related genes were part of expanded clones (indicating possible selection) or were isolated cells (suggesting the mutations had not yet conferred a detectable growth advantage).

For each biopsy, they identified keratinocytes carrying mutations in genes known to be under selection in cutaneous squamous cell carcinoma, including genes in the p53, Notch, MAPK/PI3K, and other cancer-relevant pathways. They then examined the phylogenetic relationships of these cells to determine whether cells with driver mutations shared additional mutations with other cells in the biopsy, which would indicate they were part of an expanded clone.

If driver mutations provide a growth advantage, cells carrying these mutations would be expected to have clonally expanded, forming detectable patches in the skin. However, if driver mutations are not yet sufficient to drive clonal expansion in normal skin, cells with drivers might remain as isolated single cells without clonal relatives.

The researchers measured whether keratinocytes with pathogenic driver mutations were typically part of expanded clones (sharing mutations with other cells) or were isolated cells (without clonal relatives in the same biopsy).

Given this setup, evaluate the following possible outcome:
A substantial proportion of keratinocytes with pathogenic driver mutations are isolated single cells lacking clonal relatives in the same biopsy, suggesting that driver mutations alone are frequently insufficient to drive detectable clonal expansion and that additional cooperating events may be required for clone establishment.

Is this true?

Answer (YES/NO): NO